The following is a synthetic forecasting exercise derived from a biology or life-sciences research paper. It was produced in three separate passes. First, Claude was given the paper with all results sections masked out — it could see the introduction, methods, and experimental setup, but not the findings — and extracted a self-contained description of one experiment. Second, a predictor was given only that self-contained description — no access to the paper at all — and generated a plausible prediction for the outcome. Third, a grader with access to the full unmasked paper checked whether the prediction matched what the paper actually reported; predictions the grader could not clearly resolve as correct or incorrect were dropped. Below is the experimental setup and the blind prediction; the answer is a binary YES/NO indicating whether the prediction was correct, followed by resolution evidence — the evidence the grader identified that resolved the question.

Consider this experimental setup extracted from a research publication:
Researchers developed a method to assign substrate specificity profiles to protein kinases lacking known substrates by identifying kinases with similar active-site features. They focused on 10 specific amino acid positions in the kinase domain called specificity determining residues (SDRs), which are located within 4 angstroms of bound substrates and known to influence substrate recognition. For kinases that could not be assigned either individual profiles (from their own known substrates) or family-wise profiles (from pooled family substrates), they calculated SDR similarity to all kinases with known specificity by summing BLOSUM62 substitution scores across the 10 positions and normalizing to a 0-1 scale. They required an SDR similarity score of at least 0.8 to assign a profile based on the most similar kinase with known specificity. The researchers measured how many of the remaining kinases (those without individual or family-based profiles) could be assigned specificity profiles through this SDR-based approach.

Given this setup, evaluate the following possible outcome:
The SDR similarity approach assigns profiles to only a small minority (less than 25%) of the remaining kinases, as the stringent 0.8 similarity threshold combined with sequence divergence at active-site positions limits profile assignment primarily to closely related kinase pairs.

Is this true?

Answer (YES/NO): YES